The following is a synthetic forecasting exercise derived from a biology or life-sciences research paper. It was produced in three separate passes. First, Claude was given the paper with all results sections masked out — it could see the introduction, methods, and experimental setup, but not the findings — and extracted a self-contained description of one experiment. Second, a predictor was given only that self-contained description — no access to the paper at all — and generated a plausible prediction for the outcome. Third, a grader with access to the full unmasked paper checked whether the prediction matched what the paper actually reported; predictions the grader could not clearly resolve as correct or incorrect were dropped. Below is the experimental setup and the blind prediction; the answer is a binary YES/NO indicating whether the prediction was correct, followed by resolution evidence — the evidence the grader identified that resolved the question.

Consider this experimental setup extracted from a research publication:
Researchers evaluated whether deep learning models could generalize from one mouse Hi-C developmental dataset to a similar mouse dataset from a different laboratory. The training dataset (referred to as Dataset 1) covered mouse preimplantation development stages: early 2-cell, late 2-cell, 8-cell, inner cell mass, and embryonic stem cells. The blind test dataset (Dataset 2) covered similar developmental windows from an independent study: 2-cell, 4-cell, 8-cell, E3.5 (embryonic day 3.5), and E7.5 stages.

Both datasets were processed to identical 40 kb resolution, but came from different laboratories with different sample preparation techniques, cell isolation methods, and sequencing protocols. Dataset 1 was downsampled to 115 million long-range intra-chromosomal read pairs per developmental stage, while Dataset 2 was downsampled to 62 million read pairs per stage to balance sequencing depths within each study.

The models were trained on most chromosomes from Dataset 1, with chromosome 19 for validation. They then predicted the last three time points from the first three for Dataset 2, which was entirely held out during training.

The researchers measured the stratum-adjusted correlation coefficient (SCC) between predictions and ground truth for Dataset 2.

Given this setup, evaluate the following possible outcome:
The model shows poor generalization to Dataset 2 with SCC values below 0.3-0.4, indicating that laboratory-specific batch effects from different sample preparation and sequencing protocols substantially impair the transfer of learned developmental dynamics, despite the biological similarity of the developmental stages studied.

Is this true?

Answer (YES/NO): NO